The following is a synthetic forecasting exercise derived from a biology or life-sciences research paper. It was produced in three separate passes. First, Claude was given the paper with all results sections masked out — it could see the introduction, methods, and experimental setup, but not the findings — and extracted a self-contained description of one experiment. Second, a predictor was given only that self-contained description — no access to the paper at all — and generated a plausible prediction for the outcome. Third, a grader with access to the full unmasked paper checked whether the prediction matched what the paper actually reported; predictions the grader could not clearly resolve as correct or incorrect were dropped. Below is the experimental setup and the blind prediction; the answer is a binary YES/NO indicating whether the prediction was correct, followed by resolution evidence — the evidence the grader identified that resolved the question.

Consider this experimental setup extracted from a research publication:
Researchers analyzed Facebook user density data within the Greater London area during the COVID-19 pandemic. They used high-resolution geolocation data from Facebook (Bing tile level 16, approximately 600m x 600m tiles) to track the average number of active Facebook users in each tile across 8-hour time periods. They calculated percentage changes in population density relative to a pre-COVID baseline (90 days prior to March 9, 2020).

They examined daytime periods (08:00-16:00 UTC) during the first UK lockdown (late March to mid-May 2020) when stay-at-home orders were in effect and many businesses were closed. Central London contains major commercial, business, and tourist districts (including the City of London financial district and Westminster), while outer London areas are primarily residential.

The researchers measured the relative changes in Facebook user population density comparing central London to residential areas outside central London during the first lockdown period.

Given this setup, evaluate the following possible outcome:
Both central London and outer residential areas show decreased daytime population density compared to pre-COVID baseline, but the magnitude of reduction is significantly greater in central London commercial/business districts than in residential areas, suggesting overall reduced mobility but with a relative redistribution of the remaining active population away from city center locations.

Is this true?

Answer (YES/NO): NO